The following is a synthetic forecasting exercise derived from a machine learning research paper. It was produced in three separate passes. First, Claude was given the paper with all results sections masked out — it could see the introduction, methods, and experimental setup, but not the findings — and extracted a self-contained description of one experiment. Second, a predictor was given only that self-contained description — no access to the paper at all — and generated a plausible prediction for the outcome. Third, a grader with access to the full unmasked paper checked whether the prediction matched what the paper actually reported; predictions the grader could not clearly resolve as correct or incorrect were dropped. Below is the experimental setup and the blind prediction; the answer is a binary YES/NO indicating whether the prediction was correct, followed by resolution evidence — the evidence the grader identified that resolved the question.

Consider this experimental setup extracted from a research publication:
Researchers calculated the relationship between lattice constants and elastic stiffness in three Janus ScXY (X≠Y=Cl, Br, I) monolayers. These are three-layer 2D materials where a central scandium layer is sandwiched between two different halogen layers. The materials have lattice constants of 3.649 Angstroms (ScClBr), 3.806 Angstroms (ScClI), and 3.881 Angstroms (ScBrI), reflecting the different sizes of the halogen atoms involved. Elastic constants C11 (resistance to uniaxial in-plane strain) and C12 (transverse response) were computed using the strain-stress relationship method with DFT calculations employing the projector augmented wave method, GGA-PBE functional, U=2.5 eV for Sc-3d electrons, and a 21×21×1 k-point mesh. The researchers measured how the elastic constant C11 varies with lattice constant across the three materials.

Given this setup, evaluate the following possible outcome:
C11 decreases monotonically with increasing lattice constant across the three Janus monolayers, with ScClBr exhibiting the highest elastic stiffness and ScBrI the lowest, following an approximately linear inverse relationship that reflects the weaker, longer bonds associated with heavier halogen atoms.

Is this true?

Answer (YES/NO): NO